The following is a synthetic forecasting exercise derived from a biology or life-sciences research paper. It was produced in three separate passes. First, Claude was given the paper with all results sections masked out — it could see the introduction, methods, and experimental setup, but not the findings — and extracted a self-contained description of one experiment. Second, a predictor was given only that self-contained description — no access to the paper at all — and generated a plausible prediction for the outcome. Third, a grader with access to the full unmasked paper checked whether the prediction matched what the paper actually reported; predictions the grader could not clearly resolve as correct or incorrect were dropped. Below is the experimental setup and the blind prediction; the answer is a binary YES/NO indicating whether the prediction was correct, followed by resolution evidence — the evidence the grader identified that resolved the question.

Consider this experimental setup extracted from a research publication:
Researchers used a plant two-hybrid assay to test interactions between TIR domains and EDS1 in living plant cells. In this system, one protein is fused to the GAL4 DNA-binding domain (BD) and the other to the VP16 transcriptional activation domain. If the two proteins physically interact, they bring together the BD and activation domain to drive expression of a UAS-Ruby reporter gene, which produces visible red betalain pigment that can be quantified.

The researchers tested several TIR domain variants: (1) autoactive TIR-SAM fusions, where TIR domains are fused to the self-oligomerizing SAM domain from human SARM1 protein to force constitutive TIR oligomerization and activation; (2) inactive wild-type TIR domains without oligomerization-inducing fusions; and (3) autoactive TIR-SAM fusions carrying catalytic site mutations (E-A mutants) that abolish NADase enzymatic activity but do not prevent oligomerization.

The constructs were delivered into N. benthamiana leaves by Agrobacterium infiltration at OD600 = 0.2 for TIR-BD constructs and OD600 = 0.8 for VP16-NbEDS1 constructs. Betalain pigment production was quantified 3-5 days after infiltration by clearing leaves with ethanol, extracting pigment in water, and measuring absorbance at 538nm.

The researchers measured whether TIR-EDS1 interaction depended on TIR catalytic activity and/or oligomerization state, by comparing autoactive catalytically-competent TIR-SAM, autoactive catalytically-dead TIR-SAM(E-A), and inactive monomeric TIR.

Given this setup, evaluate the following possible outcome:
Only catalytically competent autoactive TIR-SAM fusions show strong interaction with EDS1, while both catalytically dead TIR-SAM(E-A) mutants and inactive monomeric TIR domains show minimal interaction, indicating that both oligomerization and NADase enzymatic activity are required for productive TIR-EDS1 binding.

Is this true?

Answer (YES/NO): NO